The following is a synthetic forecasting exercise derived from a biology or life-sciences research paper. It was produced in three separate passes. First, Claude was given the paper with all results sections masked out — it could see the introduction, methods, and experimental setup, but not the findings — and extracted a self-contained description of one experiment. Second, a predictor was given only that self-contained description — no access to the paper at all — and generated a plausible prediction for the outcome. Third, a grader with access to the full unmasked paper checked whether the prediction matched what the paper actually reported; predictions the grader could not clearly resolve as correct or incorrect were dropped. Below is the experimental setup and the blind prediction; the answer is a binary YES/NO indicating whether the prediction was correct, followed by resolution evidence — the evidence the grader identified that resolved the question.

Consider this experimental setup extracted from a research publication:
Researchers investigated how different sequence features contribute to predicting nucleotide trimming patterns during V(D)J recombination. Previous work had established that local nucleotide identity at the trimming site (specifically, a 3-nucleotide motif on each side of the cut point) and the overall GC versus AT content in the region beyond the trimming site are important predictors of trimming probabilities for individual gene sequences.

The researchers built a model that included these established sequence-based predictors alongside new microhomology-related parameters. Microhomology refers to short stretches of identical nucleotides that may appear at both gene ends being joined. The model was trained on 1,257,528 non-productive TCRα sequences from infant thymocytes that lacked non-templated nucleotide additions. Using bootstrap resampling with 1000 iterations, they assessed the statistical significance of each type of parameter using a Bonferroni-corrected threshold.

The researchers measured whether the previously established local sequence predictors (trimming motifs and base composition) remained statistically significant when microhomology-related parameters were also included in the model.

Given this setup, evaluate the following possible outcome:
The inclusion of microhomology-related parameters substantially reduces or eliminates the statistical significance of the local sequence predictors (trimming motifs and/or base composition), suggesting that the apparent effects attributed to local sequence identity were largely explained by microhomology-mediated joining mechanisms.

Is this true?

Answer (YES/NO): NO